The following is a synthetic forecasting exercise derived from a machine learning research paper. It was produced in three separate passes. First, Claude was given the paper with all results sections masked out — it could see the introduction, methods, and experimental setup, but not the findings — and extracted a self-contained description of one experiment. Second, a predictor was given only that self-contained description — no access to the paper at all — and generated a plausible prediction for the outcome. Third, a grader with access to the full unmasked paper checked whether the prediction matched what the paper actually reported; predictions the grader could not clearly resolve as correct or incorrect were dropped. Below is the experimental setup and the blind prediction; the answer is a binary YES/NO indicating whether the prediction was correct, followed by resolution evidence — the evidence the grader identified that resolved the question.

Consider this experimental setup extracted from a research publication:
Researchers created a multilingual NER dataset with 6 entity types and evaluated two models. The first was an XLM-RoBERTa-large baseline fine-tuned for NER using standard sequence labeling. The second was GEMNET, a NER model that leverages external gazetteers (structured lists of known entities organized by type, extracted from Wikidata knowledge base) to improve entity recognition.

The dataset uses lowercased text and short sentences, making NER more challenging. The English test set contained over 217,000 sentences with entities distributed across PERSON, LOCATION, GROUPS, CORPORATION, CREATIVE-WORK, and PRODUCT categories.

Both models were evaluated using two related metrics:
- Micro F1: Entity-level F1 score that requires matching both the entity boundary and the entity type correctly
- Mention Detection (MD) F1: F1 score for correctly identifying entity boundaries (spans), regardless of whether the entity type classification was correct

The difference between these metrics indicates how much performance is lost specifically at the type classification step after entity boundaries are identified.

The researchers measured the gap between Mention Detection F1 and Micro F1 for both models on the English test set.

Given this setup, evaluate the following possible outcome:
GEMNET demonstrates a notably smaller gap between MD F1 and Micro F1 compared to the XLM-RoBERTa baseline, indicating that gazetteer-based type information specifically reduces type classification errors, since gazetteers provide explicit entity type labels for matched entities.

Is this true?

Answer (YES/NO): YES